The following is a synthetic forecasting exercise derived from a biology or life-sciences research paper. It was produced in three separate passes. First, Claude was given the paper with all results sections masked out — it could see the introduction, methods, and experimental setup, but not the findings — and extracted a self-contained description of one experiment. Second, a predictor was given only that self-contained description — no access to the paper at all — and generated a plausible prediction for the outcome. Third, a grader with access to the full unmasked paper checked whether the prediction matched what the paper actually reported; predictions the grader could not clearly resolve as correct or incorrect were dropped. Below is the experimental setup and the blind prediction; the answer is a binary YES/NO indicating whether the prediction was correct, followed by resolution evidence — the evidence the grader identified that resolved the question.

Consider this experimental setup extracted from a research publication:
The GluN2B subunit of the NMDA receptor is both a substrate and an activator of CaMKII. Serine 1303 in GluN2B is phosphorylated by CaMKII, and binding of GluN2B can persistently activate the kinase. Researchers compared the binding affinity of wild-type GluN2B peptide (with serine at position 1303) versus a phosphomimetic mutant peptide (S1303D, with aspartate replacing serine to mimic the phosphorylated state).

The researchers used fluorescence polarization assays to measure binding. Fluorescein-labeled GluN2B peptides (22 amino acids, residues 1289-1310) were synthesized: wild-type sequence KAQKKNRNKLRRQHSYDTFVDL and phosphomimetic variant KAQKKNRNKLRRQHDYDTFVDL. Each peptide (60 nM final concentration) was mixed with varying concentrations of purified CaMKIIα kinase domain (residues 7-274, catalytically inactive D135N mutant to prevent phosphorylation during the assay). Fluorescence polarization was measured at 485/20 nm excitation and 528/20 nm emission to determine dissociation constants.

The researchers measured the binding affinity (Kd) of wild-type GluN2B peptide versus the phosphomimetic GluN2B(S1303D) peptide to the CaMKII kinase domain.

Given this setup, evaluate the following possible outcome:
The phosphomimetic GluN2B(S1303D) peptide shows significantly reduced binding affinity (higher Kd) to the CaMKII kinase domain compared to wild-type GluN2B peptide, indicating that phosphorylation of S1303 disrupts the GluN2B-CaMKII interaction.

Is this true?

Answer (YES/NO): NO